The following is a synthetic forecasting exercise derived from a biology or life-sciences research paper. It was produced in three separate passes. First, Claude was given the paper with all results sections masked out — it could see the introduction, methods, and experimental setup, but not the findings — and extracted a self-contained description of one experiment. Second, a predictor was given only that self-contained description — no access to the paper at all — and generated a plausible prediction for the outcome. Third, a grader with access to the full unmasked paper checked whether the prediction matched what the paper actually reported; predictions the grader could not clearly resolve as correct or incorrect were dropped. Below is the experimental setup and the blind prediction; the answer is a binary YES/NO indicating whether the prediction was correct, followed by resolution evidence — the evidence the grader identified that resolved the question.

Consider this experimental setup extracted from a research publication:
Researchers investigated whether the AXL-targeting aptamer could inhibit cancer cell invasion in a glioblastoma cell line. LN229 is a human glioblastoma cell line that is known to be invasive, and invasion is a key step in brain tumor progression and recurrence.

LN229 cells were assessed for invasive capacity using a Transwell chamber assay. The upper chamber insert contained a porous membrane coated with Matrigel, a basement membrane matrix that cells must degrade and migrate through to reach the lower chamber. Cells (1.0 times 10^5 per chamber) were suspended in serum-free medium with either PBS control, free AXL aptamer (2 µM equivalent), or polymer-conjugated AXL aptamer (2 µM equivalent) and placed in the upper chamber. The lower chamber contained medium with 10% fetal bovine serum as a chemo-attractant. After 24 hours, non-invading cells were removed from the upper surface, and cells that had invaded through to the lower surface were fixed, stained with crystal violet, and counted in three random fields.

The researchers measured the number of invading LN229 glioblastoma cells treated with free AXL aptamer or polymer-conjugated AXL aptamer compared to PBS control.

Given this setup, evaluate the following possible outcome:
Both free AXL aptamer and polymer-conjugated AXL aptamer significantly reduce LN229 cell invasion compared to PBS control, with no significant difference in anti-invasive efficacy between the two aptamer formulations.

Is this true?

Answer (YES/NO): NO